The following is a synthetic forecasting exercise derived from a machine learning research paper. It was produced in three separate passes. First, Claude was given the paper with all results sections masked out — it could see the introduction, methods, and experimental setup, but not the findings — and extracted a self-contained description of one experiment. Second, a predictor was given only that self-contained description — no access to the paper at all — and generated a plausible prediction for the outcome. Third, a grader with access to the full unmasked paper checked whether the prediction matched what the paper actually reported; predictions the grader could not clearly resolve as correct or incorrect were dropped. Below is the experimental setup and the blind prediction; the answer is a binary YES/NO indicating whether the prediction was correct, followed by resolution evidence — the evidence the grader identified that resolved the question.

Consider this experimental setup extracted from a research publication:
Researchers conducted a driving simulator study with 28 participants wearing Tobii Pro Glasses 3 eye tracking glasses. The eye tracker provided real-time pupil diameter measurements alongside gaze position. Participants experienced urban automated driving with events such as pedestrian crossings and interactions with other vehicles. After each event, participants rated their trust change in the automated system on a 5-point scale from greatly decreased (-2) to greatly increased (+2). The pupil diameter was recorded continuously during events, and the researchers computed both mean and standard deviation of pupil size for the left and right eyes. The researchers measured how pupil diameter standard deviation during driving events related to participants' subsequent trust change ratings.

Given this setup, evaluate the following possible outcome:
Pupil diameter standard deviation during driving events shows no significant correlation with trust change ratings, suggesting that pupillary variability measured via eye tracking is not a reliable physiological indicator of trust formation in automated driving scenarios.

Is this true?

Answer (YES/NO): NO